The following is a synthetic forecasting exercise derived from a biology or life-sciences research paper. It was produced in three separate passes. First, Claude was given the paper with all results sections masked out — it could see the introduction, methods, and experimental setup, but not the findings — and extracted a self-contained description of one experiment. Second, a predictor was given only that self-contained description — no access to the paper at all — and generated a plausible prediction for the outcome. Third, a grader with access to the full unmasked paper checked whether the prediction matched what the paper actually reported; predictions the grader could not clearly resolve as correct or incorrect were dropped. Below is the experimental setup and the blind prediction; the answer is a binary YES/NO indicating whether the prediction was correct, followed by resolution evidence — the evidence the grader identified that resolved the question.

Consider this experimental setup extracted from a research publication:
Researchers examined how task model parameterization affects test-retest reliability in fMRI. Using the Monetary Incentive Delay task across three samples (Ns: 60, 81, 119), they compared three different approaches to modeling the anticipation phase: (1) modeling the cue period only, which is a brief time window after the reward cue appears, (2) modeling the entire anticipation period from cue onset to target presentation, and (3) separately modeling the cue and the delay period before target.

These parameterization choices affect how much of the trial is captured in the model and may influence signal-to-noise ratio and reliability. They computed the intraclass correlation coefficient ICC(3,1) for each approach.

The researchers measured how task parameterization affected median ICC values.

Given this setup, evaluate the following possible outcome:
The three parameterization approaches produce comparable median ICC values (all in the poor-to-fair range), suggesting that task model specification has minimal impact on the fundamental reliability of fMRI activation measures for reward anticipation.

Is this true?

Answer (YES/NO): NO